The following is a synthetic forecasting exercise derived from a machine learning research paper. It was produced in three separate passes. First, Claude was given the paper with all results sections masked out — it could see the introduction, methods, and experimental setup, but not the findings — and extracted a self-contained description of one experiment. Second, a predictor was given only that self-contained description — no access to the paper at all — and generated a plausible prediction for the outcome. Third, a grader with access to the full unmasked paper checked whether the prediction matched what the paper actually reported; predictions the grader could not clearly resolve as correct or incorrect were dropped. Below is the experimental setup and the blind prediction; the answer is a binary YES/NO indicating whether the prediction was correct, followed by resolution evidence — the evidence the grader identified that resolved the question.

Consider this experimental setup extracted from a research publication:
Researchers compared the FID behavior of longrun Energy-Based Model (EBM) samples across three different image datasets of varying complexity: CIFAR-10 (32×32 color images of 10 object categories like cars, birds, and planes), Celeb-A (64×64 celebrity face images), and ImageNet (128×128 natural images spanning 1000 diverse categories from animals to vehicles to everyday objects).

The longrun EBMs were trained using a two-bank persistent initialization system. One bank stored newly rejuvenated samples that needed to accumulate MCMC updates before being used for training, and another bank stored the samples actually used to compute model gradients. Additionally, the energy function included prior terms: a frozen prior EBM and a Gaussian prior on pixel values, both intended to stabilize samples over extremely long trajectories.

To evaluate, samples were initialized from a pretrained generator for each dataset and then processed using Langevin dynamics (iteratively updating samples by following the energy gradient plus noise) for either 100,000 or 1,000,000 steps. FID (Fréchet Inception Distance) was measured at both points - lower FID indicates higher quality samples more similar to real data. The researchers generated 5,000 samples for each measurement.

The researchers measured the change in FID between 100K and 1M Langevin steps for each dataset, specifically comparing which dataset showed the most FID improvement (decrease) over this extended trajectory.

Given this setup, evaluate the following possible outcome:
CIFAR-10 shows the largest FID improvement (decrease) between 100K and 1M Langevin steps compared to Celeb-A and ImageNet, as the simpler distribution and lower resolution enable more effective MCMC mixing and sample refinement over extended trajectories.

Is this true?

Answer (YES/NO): NO